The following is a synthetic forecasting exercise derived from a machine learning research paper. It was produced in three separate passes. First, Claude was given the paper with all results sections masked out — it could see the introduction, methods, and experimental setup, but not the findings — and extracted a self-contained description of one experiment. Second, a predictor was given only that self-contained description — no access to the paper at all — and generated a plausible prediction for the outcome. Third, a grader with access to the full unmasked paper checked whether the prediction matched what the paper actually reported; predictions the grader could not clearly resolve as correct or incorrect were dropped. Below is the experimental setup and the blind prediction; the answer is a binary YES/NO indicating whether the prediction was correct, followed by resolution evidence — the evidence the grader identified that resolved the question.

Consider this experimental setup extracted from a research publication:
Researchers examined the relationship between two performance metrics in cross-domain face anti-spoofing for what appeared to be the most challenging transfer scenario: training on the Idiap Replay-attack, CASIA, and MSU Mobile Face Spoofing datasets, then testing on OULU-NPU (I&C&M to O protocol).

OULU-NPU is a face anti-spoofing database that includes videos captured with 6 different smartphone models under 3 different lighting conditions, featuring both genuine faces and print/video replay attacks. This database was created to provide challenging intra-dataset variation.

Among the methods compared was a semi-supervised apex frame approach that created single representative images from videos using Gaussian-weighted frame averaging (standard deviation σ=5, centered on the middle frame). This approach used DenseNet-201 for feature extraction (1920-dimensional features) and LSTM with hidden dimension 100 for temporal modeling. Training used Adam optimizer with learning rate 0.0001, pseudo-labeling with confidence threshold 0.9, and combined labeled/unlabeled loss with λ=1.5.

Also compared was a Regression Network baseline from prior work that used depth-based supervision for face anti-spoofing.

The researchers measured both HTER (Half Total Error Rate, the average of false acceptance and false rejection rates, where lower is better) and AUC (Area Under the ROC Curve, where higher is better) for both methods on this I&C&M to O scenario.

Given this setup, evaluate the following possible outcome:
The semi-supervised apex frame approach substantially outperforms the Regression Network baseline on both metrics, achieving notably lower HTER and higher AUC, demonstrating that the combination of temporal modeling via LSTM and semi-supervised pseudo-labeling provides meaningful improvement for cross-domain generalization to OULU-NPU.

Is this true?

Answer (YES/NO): NO